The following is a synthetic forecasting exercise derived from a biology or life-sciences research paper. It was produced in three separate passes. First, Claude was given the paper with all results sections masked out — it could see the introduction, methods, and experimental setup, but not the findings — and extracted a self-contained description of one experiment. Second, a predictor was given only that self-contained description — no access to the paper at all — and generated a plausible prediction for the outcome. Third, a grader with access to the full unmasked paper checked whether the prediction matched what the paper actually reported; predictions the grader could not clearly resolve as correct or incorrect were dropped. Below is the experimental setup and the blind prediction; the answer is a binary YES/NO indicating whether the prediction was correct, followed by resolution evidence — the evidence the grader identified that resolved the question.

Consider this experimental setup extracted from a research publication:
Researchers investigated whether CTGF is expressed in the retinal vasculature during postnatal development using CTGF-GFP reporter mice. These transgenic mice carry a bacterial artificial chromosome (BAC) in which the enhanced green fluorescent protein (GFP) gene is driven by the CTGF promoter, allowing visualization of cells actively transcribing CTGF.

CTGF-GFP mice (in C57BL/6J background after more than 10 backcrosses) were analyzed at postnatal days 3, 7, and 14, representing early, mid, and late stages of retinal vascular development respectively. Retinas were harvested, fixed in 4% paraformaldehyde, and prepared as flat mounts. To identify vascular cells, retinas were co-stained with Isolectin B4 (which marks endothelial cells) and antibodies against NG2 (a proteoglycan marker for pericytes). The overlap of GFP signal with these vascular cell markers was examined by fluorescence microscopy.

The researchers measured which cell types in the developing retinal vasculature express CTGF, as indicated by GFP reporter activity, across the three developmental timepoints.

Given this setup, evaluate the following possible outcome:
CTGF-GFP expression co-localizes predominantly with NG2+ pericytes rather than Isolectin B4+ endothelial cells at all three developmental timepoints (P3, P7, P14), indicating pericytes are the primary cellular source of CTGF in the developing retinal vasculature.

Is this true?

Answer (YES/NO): NO